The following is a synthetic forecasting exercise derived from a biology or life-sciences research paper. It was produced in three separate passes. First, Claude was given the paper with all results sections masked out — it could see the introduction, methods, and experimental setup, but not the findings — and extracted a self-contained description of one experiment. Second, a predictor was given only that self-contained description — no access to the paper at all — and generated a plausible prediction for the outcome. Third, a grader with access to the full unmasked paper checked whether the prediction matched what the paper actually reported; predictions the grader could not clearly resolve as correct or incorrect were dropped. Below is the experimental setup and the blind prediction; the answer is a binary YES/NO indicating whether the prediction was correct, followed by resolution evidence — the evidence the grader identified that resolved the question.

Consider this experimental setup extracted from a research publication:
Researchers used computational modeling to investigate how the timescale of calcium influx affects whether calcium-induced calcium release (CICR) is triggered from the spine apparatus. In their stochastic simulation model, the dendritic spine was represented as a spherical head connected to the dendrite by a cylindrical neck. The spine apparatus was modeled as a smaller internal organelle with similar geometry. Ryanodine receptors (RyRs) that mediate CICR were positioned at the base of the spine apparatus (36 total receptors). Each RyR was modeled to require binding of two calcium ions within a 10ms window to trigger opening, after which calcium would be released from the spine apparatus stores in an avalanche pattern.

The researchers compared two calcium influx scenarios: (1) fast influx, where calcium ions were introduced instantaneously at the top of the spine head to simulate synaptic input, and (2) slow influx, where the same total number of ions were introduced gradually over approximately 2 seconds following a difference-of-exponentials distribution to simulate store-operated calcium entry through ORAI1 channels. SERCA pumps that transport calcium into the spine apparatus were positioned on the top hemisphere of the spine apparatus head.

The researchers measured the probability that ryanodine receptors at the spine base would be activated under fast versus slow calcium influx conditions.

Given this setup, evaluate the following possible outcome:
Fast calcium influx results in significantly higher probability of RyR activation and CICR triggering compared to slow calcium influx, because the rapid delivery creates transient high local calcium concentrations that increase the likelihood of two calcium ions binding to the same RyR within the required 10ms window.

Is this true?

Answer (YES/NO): YES